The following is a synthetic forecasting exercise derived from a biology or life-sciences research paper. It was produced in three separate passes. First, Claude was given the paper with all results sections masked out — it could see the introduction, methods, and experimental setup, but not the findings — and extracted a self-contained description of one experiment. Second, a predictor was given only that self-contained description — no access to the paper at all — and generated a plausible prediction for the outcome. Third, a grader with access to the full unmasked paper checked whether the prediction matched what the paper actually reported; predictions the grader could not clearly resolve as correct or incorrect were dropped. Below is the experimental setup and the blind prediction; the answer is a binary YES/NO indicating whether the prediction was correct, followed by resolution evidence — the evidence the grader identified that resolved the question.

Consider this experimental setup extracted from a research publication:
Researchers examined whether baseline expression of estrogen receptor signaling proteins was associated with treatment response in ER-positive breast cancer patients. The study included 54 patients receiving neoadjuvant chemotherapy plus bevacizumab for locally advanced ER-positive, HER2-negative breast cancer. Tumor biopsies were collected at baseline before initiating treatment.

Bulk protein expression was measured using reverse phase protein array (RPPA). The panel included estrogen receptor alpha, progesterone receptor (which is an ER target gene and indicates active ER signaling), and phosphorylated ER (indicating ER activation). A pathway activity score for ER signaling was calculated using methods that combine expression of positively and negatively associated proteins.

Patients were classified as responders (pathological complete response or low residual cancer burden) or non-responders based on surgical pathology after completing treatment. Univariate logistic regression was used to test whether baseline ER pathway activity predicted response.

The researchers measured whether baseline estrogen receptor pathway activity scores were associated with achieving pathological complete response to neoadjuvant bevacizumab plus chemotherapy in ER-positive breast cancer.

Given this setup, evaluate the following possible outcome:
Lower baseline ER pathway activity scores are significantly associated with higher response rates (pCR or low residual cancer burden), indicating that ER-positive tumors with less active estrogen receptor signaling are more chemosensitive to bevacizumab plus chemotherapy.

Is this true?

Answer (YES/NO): NO